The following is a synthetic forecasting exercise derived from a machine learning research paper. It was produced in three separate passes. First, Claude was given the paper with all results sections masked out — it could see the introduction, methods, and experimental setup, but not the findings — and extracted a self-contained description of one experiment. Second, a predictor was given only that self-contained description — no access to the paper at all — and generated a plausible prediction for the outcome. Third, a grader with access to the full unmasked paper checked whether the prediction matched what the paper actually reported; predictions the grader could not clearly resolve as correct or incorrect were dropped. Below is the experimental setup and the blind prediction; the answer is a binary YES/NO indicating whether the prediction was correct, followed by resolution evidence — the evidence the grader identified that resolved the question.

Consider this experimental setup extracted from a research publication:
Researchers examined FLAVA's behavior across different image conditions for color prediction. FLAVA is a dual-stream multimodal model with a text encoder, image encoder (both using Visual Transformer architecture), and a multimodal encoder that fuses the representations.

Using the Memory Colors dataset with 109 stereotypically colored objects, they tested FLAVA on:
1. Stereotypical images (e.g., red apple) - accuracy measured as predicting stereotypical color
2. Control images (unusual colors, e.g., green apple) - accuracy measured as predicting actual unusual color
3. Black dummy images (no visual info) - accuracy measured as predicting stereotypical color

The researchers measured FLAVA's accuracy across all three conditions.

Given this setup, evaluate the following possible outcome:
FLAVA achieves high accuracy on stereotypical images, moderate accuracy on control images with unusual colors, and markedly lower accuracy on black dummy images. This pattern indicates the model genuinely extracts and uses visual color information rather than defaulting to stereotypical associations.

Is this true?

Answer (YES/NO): NO